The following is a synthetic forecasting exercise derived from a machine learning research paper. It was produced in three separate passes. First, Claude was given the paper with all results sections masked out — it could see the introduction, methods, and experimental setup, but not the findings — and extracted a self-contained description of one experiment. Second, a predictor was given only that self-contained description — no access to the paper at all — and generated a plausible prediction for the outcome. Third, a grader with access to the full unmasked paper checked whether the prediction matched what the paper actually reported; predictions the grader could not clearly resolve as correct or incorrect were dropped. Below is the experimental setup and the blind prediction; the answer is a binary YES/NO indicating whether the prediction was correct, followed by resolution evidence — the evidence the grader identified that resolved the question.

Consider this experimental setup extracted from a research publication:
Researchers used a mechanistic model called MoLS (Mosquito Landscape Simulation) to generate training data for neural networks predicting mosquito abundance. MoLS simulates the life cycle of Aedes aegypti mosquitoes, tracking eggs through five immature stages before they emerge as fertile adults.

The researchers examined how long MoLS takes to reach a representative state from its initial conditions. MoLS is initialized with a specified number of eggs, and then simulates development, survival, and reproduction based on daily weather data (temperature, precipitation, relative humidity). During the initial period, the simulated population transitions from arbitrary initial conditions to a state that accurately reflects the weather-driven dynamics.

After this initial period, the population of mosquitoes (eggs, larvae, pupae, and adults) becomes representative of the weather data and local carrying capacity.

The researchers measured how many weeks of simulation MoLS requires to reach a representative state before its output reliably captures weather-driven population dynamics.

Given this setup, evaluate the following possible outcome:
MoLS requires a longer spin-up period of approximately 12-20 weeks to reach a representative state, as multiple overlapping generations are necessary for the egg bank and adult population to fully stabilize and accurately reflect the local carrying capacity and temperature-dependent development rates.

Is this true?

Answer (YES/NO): NO